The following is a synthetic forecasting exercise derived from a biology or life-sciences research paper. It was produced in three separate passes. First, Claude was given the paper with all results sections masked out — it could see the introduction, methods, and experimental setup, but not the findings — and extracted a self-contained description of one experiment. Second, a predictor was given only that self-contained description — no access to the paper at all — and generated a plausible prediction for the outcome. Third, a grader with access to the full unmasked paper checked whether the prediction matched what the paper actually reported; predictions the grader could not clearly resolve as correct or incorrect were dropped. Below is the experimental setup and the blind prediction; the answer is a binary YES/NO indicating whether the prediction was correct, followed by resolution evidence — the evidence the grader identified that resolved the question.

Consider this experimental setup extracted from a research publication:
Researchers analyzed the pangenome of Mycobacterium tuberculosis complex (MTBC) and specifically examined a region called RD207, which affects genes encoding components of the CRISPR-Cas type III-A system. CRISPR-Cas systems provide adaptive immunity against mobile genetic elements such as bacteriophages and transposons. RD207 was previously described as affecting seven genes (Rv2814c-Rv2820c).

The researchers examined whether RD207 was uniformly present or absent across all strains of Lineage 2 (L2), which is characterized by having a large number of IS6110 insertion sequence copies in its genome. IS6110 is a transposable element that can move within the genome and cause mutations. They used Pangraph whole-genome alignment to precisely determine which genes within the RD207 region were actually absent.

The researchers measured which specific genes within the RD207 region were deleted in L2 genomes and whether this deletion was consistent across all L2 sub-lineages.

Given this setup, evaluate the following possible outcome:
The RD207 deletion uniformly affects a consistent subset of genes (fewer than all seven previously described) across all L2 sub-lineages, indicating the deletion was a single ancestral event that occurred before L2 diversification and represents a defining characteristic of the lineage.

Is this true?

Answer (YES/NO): NO